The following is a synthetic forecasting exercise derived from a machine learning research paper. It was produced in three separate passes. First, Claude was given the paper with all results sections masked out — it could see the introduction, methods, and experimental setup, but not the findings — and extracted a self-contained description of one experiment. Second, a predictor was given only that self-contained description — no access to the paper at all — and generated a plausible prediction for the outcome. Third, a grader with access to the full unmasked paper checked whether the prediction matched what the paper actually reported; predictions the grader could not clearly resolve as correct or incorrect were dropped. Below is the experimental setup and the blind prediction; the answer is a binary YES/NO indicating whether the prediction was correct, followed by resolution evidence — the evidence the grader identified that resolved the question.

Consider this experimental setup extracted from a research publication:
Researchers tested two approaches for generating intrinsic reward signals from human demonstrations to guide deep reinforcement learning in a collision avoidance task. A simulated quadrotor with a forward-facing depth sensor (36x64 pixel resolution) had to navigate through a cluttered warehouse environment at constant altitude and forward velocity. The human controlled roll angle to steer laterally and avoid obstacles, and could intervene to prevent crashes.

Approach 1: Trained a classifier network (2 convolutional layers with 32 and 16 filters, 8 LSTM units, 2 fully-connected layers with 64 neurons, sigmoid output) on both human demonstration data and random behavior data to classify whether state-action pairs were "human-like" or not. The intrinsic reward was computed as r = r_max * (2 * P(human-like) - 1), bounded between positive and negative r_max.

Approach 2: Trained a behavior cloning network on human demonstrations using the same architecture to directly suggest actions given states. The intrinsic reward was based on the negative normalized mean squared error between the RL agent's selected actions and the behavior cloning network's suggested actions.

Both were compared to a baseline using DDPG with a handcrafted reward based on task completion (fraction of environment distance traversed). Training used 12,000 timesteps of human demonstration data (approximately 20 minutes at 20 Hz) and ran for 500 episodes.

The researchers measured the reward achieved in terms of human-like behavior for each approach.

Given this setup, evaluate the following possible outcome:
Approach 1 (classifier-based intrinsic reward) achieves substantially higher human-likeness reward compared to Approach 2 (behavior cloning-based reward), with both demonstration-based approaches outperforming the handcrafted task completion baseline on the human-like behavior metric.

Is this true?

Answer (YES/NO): NO